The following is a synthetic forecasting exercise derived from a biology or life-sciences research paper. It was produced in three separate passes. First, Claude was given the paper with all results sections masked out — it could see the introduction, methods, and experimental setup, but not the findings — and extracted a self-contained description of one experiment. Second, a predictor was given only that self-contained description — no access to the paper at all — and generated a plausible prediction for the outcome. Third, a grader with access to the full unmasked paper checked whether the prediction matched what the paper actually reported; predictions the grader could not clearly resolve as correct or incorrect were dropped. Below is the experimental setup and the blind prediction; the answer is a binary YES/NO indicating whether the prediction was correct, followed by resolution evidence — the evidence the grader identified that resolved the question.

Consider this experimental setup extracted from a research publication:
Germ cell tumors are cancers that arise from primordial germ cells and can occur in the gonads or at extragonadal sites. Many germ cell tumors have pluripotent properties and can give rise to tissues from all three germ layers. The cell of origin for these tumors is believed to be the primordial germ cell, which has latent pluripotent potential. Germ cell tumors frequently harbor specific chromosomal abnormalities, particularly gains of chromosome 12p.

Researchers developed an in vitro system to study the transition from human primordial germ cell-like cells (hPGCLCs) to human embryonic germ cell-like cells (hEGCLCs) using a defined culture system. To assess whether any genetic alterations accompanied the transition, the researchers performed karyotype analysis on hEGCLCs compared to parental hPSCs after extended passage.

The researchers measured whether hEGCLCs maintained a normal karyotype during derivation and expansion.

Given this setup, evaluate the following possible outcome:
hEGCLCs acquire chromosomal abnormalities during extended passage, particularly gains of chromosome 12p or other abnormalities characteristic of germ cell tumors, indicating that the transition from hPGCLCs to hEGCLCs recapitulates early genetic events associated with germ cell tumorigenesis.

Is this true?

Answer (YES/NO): NO